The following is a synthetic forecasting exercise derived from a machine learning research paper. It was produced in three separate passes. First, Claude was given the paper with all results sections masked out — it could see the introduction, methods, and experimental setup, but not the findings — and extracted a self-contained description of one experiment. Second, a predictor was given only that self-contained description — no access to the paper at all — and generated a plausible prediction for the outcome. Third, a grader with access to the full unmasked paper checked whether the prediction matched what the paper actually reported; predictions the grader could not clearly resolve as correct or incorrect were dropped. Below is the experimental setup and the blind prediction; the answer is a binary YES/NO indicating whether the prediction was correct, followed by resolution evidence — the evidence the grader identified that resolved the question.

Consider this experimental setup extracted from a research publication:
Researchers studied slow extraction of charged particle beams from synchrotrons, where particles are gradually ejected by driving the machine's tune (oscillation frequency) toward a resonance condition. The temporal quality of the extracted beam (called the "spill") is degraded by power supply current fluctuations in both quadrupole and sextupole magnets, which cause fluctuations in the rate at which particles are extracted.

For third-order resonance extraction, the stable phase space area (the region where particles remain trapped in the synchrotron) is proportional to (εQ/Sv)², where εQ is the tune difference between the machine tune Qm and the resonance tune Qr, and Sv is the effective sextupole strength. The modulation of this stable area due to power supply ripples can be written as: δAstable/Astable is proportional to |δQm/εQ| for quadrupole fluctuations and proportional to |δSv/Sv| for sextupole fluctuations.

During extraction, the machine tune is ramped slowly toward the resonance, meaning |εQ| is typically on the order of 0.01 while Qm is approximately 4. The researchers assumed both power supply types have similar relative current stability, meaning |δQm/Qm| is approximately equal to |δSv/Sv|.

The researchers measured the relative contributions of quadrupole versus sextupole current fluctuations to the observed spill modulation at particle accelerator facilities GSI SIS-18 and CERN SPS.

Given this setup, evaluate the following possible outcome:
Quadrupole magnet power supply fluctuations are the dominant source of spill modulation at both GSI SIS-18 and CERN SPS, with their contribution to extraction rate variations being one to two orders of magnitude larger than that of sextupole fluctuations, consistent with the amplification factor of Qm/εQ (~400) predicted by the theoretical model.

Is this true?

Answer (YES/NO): YES